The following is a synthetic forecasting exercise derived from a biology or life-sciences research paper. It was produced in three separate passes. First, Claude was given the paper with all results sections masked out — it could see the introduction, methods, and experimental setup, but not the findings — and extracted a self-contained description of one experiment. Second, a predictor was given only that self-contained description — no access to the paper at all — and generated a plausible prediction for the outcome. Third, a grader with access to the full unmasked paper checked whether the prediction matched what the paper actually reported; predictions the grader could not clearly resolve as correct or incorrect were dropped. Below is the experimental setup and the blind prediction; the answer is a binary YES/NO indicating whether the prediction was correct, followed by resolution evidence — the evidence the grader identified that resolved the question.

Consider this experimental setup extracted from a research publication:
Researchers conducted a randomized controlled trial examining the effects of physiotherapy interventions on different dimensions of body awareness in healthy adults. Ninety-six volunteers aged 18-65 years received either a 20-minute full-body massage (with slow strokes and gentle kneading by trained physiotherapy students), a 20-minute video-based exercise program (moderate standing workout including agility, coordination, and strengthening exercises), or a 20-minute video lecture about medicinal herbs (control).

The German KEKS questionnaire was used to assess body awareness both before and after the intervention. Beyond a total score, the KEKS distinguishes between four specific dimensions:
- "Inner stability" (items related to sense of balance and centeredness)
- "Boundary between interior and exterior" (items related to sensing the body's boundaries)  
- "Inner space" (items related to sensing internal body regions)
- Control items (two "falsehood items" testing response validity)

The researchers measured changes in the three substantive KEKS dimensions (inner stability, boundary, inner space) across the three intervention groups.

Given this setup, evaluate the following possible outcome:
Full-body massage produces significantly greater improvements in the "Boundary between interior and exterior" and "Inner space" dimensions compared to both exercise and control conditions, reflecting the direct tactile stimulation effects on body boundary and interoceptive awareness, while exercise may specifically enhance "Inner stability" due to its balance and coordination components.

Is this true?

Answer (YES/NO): NO